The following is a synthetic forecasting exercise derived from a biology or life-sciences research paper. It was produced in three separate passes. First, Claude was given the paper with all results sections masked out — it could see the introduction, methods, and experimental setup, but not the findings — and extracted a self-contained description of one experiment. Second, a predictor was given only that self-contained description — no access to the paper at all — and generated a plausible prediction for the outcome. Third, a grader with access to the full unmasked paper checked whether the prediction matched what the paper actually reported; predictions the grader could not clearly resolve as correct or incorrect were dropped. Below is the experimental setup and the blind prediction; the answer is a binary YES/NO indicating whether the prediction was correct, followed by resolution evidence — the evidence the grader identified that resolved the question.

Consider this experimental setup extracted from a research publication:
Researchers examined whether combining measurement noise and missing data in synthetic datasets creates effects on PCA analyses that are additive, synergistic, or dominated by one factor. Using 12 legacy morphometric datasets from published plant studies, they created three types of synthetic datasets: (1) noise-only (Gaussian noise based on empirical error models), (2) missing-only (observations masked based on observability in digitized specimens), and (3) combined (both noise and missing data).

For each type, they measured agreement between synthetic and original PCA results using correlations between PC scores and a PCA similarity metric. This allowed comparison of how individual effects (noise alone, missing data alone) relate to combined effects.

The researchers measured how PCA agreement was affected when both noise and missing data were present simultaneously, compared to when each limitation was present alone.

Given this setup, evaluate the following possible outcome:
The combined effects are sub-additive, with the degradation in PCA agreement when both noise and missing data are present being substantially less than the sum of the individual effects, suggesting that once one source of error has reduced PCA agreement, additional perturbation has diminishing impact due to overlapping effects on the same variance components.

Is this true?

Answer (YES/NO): NO